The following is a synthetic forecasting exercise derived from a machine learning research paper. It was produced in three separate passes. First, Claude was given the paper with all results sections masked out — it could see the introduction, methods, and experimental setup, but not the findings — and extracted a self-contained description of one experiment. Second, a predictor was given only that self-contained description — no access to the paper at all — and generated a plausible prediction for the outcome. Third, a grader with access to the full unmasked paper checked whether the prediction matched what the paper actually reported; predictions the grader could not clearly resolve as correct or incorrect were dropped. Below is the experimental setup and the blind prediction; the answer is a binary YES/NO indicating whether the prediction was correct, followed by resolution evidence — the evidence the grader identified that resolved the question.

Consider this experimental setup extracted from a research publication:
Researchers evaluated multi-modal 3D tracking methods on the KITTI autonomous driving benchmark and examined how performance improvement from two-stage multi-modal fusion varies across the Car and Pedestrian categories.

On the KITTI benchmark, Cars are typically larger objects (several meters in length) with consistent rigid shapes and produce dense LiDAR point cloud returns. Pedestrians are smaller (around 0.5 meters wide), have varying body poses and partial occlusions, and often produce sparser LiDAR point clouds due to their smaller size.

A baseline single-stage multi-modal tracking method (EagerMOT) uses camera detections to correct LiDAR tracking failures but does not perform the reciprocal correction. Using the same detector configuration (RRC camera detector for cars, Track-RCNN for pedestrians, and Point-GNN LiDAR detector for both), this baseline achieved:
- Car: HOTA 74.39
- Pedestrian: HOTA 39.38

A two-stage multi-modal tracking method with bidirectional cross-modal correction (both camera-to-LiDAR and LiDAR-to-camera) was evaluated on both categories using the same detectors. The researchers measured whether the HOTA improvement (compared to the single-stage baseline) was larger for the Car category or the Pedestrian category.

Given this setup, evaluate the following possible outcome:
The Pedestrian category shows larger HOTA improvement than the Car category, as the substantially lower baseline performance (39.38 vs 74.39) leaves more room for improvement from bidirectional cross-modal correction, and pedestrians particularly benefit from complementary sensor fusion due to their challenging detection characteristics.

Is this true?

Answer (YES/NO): YES